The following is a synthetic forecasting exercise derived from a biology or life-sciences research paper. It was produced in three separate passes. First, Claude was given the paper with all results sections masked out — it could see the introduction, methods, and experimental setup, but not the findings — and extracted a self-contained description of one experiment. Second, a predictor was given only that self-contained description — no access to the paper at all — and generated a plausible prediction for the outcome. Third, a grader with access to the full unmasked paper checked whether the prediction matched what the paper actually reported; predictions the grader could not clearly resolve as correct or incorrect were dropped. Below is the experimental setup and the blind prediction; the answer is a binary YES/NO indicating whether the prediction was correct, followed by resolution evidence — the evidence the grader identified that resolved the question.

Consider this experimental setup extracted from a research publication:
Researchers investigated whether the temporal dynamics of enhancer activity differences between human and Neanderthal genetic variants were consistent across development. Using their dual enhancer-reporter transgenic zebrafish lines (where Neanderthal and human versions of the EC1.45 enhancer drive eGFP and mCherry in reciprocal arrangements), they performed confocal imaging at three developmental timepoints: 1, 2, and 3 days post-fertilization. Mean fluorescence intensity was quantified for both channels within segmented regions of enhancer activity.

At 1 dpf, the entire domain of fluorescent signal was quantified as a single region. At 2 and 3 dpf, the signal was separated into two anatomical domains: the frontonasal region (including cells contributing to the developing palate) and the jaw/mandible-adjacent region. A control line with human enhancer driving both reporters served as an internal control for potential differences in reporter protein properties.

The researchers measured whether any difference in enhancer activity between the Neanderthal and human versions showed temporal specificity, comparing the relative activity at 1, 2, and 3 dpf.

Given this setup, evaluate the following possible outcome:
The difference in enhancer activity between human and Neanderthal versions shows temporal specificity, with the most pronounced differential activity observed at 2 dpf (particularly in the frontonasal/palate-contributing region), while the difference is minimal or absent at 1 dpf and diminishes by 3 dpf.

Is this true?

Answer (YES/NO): NO